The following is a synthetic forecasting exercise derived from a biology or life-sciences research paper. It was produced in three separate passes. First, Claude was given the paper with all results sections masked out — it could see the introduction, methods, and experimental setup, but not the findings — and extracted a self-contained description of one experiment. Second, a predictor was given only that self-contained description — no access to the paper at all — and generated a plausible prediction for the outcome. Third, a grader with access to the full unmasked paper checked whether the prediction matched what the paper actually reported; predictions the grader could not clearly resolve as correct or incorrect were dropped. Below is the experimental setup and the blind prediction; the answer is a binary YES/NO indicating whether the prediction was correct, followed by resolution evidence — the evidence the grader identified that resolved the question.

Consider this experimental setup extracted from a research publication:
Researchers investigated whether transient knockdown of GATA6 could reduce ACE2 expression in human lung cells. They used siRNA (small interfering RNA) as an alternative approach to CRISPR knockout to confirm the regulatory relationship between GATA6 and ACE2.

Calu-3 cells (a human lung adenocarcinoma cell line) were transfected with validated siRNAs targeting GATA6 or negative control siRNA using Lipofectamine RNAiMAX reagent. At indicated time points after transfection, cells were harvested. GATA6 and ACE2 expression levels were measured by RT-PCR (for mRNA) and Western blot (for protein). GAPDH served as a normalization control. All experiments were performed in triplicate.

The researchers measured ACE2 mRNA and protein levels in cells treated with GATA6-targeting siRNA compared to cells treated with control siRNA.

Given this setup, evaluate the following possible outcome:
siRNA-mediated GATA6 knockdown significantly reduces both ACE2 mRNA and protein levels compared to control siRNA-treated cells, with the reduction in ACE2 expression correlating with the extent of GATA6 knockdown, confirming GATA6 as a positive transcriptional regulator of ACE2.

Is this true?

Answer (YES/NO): NO